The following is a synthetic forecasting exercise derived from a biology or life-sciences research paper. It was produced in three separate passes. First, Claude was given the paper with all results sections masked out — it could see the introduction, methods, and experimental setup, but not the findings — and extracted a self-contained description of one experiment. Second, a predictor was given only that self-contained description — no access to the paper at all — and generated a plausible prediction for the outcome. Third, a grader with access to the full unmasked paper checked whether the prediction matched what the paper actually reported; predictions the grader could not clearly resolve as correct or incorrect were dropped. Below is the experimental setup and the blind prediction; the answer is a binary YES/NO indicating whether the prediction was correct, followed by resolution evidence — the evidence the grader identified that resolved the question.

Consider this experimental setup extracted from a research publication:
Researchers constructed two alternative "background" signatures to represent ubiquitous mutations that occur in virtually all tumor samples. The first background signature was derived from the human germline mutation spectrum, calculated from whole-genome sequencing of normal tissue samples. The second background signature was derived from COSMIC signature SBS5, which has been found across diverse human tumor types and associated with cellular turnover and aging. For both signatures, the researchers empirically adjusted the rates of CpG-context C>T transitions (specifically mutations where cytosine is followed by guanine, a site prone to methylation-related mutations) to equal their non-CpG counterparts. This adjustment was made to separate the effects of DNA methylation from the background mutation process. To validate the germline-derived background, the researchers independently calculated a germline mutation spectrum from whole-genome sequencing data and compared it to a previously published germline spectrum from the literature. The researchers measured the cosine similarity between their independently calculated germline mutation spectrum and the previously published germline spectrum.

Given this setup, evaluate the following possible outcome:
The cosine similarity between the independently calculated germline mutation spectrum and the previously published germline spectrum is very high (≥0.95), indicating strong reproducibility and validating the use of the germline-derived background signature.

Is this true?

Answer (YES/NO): YES